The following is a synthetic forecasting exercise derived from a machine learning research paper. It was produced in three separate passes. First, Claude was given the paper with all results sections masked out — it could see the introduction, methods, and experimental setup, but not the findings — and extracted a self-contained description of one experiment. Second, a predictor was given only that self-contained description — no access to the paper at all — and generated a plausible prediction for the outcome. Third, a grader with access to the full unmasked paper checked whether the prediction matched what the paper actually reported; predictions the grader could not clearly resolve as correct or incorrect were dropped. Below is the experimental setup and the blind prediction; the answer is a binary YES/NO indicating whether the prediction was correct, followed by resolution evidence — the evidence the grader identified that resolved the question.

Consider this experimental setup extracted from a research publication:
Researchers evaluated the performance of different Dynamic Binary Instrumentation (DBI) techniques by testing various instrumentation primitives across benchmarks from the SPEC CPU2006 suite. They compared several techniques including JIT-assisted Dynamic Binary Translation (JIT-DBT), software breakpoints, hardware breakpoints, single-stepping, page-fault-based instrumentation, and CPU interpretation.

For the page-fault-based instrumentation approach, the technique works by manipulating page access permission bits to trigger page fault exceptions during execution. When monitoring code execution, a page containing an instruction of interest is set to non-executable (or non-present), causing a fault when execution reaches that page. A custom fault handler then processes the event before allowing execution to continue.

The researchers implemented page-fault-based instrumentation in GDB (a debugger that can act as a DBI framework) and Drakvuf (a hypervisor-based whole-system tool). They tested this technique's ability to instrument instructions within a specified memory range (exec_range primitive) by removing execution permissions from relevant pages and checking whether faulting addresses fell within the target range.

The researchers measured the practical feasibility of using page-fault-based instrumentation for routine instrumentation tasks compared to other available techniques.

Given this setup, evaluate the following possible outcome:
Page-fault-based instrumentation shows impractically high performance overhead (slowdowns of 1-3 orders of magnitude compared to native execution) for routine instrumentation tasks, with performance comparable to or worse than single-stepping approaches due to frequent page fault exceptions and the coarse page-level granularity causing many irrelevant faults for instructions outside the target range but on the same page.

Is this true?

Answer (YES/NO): YES